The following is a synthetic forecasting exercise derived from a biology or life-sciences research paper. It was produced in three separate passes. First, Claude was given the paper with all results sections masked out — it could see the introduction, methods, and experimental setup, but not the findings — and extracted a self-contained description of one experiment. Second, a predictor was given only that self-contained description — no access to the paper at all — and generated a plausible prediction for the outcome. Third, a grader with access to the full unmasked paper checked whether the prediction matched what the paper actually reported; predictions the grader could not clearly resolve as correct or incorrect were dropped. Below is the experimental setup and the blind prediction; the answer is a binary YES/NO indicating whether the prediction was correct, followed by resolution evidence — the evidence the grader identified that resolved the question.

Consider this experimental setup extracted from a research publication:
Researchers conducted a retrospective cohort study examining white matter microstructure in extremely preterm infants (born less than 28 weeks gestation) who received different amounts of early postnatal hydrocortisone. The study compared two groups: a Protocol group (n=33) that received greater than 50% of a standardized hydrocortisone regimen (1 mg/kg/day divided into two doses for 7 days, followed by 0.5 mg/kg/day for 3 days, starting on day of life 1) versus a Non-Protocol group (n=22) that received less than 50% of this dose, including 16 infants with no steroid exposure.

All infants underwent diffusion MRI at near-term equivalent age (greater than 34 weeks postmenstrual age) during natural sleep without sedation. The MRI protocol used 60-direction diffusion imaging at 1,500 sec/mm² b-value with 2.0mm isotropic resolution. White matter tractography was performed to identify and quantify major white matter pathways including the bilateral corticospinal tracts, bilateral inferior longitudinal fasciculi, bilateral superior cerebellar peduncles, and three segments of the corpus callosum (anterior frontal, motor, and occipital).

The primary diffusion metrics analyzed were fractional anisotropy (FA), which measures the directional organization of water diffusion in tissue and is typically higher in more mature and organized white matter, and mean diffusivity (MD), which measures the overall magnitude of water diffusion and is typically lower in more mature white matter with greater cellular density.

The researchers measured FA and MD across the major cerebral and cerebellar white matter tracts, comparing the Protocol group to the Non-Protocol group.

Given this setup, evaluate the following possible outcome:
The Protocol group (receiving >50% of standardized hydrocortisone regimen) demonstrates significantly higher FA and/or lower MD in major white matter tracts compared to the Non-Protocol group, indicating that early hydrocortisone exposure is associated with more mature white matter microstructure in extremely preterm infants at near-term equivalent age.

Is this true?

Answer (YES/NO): NO